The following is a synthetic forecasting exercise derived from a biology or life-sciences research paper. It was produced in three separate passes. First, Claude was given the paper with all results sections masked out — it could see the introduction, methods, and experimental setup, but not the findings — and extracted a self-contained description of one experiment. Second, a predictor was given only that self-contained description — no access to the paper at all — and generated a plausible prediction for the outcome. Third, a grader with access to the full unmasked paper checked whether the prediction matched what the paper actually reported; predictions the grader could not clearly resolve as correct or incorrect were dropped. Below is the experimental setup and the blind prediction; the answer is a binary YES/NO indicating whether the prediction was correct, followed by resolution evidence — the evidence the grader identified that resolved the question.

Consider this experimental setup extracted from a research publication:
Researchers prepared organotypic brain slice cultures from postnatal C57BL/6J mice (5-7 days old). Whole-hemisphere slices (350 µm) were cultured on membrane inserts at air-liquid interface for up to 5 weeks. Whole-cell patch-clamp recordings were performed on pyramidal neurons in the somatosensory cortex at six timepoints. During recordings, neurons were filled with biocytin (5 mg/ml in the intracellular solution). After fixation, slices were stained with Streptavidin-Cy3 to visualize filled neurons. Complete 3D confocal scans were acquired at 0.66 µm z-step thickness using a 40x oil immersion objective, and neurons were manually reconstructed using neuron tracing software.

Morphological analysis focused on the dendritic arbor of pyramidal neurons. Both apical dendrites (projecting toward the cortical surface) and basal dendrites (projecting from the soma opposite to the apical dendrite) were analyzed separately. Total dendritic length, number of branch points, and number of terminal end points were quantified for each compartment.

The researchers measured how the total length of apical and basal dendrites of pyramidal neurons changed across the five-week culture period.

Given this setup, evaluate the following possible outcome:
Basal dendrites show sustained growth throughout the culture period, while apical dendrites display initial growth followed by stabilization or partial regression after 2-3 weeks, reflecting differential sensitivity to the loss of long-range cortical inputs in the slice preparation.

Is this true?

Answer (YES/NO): NO